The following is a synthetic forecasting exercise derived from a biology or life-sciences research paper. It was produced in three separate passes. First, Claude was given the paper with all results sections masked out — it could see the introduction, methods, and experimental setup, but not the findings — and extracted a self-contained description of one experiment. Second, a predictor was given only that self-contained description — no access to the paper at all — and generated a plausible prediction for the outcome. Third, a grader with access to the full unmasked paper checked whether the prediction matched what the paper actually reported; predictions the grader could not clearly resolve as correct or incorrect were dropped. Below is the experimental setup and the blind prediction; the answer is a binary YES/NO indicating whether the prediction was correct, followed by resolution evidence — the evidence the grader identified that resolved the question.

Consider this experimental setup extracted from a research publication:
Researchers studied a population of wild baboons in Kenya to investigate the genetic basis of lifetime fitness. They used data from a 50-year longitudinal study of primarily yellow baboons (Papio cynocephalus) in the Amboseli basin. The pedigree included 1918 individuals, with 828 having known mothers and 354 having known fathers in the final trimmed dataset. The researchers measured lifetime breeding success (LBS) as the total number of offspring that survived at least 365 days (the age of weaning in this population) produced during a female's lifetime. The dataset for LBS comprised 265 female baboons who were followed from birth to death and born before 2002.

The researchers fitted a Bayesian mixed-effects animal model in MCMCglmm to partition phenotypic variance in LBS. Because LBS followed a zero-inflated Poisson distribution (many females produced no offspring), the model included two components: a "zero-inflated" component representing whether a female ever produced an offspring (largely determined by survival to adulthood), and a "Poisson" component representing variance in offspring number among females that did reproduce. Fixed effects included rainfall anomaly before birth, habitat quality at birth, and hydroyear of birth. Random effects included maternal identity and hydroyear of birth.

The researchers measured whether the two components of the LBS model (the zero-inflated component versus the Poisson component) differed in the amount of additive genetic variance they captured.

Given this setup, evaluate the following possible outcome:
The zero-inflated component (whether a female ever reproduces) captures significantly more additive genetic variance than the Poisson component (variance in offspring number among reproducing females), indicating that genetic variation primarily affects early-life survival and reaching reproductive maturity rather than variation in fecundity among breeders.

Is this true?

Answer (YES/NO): YES